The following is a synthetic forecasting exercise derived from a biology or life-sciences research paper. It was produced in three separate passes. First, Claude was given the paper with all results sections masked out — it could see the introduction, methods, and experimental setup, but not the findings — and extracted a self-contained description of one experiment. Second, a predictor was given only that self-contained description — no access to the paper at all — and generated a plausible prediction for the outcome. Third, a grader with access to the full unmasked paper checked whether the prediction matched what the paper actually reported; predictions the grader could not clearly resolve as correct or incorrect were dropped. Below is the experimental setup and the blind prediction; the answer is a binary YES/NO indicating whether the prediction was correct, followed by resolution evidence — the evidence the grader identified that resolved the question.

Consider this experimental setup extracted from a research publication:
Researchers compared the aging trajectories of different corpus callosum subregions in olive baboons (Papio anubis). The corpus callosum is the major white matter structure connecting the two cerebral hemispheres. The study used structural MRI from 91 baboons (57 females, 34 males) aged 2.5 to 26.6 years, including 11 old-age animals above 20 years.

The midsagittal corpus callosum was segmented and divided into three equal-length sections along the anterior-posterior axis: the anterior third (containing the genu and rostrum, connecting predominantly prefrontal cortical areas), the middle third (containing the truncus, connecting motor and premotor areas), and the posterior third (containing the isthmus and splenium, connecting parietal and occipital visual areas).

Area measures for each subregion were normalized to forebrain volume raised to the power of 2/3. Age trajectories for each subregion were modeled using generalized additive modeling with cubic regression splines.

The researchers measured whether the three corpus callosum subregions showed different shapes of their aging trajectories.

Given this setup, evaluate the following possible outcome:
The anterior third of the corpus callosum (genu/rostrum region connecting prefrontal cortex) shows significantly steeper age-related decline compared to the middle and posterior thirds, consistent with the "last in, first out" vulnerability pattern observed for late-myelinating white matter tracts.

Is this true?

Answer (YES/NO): NO